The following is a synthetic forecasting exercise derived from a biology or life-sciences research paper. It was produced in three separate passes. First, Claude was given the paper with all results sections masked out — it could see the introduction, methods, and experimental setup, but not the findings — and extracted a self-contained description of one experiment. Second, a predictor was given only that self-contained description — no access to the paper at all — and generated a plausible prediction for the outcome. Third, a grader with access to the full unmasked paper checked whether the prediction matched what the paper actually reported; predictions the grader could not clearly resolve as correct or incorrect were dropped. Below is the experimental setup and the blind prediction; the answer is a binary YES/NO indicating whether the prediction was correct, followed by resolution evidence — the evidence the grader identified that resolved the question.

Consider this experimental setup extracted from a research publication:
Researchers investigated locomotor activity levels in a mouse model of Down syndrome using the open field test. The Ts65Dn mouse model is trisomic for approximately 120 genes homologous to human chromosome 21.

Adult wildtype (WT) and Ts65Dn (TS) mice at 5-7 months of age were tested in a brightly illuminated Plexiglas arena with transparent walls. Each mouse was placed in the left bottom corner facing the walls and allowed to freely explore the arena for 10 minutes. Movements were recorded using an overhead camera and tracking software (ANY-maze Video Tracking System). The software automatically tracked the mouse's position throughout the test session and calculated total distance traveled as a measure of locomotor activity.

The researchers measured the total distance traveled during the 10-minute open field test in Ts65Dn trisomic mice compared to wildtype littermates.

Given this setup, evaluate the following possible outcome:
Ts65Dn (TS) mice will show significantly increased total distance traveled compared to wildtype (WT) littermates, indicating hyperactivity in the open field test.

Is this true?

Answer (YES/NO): YES